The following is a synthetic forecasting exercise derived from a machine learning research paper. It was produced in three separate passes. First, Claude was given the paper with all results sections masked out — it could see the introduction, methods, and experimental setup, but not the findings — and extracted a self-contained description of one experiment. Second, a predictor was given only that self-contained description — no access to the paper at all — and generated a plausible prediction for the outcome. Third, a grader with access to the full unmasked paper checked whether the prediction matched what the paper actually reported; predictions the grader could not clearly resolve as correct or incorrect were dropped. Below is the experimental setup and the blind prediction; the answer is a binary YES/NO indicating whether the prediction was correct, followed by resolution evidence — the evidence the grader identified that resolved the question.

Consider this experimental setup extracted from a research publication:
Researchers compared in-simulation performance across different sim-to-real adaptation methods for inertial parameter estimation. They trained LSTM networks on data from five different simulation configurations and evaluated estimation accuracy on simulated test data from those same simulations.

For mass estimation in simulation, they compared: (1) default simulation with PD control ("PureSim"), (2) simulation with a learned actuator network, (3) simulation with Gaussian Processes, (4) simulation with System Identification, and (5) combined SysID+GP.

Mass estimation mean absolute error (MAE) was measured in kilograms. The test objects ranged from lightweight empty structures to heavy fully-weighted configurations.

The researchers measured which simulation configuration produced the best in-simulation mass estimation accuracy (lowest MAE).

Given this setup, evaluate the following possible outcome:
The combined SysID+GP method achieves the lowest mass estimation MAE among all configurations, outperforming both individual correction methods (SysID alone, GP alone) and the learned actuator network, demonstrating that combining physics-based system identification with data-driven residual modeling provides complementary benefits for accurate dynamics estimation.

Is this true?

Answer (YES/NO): NO